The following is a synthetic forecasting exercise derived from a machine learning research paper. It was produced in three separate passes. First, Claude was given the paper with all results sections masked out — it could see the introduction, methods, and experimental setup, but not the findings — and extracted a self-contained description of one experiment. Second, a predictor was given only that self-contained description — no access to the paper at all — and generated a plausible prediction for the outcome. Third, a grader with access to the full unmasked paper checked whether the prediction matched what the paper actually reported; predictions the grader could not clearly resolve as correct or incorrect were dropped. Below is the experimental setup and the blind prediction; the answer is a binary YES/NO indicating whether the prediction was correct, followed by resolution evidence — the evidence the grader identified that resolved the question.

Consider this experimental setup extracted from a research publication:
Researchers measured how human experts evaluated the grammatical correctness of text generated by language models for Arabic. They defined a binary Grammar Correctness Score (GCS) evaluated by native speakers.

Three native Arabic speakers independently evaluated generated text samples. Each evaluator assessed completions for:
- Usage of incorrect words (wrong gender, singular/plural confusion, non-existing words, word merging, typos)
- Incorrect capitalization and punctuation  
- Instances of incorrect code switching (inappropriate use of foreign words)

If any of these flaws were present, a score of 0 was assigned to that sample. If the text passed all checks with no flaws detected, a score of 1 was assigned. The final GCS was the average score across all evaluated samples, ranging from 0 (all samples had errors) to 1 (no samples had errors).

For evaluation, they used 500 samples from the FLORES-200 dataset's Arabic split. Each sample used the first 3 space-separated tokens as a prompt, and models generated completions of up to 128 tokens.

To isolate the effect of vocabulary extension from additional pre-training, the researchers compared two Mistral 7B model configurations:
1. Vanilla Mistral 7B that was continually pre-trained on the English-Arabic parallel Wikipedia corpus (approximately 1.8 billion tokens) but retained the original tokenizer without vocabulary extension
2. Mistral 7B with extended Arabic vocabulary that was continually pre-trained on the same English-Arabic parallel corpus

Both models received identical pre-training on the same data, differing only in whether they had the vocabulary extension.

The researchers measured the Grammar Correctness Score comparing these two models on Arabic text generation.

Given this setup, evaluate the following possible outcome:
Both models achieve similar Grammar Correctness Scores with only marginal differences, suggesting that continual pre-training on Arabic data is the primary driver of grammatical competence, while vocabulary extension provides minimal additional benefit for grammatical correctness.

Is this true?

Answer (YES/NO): NO